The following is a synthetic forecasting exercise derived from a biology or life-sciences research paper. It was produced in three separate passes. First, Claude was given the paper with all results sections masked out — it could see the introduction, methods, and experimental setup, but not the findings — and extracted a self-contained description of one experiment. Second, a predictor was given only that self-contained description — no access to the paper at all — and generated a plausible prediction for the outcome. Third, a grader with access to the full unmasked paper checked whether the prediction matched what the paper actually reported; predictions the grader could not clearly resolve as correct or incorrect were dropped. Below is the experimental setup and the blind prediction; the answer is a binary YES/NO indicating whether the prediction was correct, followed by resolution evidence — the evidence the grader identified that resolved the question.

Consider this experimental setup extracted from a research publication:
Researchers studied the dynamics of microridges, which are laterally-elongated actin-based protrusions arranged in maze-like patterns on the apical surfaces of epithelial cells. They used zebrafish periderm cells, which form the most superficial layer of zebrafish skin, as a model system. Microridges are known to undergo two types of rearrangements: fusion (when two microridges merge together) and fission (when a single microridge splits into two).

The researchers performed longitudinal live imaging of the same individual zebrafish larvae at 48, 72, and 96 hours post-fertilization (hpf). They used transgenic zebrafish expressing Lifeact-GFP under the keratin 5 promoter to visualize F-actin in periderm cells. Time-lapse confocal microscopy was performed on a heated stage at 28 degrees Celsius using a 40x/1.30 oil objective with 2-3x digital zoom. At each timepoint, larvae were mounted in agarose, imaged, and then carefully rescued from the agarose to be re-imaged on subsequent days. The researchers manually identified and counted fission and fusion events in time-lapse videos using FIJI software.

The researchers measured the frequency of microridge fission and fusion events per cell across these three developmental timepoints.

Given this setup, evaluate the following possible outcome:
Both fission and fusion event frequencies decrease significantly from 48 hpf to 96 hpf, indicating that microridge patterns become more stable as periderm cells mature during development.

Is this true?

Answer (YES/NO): YES